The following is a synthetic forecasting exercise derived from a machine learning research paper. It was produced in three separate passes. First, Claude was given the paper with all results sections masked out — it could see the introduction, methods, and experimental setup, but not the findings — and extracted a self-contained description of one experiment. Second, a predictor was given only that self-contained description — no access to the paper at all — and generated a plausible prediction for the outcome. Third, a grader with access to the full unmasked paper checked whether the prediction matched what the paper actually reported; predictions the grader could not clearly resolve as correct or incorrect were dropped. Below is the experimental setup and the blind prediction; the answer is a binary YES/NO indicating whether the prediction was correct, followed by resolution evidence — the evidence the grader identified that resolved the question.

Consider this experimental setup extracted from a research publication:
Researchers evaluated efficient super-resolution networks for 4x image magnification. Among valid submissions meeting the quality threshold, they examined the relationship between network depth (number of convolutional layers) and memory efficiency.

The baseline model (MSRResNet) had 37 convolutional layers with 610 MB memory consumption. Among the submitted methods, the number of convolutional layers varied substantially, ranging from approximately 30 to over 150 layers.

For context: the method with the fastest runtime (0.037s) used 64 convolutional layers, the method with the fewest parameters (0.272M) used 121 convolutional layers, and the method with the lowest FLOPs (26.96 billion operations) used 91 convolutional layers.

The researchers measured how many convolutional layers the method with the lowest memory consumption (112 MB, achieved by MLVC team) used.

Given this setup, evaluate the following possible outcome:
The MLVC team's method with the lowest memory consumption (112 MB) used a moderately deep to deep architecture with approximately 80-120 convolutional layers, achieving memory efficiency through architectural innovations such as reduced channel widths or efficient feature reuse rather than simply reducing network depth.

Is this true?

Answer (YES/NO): NO